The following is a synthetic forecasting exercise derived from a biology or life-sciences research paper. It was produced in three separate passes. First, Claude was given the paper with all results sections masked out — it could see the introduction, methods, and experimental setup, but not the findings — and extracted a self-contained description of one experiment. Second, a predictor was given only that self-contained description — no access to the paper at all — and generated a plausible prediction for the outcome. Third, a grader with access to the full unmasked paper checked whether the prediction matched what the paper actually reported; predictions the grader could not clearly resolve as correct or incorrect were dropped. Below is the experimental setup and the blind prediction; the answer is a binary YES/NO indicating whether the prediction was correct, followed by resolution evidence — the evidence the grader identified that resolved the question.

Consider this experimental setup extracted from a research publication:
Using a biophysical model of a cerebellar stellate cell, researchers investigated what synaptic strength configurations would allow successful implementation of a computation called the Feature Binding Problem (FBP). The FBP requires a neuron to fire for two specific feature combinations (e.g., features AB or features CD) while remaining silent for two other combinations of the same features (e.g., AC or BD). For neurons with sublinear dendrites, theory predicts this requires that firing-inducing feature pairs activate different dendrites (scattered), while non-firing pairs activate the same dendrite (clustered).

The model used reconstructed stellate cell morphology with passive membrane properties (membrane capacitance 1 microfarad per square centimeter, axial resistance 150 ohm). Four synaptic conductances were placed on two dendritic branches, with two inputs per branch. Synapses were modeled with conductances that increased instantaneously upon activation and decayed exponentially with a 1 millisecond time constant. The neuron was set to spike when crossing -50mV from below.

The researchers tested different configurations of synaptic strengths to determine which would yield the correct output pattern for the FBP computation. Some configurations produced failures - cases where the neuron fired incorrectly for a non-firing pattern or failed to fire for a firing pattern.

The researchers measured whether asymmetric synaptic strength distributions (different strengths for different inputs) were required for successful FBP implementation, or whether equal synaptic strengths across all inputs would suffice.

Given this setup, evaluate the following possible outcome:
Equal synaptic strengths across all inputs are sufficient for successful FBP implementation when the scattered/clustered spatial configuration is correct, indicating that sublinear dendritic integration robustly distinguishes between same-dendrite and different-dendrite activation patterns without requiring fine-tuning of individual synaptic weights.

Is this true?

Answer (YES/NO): YES